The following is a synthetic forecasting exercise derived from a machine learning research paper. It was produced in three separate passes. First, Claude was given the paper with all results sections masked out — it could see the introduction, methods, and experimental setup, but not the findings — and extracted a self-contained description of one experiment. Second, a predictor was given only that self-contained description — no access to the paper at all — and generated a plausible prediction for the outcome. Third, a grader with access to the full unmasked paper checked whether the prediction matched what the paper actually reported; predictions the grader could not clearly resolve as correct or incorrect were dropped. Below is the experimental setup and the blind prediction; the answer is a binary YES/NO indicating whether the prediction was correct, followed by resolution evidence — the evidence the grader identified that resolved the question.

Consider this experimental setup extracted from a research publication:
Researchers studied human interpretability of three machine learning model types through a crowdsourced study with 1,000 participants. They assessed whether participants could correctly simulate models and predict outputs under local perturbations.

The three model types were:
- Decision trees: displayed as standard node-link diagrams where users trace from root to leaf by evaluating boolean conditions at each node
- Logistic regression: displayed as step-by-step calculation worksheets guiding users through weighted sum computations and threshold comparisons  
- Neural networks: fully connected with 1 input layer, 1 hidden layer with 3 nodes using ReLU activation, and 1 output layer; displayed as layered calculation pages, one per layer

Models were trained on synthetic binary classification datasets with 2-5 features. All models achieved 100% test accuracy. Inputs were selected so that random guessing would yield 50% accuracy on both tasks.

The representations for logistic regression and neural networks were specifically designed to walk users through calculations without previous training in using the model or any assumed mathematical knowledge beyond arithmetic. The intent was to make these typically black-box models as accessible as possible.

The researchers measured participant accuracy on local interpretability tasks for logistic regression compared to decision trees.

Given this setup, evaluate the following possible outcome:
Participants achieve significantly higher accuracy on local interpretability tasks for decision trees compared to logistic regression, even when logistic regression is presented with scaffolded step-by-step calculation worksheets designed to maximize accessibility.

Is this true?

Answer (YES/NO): YES